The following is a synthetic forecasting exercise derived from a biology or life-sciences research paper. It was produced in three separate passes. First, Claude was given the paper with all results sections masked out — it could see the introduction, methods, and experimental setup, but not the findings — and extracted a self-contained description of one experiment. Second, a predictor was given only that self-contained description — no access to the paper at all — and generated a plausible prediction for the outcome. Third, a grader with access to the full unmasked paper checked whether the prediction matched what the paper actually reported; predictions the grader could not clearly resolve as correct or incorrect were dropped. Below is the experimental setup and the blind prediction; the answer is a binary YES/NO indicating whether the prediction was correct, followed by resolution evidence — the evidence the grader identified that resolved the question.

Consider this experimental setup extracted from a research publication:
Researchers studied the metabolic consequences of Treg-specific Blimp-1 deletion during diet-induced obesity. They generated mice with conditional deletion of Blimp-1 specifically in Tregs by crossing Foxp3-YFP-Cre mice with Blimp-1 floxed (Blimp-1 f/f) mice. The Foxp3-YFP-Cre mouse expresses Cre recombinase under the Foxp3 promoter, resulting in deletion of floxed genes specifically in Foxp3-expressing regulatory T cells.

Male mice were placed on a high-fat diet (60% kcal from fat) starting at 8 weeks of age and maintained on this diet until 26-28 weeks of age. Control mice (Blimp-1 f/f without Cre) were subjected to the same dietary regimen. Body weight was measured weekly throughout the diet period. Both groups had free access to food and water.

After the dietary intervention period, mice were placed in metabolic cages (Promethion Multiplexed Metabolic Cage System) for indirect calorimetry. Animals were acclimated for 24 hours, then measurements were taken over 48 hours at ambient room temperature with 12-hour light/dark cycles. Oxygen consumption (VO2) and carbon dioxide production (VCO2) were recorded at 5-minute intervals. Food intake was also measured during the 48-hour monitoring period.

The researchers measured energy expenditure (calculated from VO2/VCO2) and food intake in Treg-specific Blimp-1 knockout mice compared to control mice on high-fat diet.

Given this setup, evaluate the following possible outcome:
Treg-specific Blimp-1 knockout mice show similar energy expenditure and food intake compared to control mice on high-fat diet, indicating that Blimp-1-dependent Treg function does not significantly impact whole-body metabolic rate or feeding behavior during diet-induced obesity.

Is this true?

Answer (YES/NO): NO